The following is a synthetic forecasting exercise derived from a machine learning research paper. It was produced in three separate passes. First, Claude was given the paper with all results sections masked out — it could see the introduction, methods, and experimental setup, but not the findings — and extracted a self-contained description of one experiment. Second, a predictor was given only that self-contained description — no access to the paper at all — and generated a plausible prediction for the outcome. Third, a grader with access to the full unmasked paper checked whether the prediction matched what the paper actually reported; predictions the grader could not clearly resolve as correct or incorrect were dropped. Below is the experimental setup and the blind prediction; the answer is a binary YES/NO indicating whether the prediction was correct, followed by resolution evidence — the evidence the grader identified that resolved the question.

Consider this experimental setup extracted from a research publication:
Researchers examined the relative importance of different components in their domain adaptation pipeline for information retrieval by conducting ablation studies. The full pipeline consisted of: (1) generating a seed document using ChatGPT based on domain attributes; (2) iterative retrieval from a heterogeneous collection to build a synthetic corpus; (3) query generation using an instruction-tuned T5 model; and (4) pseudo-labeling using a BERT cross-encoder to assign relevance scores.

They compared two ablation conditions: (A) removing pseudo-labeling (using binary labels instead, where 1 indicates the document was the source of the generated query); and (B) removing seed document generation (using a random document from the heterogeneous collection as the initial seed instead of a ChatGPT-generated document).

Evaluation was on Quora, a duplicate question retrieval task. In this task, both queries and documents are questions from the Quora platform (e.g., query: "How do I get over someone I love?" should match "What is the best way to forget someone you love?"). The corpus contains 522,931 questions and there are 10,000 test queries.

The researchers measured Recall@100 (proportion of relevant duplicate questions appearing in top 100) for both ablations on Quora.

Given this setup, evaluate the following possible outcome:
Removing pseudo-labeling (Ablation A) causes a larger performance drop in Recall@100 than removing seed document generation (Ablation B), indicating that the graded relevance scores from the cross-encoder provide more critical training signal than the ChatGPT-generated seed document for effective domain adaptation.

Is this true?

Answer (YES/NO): NO